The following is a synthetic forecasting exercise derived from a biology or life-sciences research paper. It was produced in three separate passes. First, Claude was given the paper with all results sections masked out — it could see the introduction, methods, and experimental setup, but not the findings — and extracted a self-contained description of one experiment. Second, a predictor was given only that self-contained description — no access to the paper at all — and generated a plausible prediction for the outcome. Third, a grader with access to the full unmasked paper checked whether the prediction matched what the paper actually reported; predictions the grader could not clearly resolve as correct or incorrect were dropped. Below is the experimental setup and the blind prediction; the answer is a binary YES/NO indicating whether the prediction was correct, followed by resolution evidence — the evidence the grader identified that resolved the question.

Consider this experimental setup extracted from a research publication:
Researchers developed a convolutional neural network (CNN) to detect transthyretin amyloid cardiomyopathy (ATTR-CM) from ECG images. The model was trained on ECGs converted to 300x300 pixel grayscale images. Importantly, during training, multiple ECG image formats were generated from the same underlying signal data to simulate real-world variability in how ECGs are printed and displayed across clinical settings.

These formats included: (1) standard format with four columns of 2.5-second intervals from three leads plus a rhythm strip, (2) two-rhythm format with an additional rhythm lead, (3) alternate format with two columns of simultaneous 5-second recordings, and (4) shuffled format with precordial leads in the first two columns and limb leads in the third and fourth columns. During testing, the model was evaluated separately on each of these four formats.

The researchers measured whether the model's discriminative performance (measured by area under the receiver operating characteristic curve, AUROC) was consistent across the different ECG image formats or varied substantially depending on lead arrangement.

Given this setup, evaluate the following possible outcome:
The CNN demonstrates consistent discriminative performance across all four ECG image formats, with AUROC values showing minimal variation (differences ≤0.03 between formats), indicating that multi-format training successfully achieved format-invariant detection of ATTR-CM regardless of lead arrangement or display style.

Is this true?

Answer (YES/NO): YES